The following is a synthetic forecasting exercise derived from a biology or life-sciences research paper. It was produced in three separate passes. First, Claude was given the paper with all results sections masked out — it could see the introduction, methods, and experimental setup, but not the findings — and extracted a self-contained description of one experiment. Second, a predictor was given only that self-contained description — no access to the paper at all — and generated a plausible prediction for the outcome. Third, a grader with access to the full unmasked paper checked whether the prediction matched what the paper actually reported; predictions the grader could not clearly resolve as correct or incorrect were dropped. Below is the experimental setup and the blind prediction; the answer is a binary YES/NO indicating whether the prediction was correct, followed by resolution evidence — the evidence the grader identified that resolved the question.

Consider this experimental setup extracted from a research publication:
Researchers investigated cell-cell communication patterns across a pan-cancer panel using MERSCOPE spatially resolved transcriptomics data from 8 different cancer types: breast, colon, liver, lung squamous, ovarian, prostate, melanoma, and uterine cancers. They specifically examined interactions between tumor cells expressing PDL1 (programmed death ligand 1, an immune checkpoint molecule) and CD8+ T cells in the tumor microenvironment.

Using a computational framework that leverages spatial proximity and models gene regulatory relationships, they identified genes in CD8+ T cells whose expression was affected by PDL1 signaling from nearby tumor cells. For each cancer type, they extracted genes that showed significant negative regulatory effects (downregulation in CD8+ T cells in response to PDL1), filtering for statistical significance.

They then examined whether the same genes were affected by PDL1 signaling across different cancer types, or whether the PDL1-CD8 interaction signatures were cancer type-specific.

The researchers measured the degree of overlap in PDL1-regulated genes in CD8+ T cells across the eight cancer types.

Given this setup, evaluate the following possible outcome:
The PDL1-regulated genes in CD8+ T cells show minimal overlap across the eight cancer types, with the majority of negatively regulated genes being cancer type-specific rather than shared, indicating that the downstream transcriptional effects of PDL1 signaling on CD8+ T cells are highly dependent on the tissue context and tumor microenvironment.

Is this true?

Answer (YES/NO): NO